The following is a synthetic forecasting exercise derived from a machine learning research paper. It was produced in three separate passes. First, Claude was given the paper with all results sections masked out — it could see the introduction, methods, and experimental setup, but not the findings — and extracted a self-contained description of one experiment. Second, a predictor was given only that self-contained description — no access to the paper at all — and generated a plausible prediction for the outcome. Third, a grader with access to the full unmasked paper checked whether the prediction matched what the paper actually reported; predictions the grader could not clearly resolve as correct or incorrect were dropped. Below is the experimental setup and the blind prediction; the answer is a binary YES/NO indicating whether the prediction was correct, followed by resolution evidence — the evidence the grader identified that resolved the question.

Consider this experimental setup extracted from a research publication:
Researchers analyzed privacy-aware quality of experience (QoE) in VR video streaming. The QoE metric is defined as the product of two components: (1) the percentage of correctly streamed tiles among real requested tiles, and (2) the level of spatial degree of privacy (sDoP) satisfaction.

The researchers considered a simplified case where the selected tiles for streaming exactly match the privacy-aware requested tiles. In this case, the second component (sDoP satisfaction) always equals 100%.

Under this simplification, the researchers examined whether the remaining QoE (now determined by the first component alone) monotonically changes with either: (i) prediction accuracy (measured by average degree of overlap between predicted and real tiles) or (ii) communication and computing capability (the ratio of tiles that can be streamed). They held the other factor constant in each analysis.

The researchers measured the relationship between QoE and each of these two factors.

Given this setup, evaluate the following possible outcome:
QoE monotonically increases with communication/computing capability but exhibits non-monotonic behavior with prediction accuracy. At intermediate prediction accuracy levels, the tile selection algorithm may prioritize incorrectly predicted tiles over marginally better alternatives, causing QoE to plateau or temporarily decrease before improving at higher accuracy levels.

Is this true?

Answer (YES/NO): NO